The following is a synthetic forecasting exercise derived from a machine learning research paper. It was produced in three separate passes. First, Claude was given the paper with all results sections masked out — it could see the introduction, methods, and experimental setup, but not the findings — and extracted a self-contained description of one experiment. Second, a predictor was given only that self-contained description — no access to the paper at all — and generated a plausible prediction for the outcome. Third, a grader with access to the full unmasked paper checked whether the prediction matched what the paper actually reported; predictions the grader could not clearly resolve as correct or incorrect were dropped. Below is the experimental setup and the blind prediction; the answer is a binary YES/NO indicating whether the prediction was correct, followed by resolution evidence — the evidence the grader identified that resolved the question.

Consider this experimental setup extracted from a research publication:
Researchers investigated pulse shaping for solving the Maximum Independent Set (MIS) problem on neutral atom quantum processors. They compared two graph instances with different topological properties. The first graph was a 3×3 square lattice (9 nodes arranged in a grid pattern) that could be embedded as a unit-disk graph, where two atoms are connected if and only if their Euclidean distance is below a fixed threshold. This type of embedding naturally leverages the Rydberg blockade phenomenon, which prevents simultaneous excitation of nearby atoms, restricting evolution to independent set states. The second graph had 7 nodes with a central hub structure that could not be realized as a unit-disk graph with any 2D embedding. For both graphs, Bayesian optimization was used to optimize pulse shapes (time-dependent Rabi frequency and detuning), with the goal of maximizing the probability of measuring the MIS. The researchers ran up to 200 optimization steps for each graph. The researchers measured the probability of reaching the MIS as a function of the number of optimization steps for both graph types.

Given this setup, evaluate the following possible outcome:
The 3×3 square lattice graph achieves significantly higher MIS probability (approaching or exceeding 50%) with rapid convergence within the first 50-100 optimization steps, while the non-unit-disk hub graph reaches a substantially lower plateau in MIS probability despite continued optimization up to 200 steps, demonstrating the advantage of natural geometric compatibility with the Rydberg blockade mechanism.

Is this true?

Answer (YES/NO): YES